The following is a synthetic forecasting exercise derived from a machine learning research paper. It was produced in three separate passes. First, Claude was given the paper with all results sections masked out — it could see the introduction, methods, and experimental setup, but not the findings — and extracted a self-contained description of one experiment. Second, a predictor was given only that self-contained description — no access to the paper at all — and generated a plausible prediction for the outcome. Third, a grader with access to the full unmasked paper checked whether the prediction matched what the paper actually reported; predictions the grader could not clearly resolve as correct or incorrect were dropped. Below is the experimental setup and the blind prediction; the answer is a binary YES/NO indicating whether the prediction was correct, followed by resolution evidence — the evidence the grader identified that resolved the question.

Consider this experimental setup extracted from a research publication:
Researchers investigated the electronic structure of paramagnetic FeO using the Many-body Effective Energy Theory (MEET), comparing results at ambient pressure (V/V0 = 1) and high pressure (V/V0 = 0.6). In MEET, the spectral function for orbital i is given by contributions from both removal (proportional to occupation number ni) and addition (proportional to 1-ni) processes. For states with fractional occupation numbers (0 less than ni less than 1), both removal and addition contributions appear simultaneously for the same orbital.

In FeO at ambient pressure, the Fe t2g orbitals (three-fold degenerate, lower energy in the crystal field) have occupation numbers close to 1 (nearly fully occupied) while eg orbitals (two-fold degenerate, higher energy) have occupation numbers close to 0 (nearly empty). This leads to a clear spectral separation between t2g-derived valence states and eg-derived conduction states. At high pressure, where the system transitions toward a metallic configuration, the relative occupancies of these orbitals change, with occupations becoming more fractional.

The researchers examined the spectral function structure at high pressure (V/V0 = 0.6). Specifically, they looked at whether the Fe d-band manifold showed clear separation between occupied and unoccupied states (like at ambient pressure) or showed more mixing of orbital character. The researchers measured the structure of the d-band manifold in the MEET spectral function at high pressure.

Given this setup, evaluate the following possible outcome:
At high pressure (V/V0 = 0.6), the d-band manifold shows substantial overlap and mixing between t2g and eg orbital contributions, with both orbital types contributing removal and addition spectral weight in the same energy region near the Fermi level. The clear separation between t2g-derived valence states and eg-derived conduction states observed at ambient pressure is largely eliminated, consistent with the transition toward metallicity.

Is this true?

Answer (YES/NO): NO